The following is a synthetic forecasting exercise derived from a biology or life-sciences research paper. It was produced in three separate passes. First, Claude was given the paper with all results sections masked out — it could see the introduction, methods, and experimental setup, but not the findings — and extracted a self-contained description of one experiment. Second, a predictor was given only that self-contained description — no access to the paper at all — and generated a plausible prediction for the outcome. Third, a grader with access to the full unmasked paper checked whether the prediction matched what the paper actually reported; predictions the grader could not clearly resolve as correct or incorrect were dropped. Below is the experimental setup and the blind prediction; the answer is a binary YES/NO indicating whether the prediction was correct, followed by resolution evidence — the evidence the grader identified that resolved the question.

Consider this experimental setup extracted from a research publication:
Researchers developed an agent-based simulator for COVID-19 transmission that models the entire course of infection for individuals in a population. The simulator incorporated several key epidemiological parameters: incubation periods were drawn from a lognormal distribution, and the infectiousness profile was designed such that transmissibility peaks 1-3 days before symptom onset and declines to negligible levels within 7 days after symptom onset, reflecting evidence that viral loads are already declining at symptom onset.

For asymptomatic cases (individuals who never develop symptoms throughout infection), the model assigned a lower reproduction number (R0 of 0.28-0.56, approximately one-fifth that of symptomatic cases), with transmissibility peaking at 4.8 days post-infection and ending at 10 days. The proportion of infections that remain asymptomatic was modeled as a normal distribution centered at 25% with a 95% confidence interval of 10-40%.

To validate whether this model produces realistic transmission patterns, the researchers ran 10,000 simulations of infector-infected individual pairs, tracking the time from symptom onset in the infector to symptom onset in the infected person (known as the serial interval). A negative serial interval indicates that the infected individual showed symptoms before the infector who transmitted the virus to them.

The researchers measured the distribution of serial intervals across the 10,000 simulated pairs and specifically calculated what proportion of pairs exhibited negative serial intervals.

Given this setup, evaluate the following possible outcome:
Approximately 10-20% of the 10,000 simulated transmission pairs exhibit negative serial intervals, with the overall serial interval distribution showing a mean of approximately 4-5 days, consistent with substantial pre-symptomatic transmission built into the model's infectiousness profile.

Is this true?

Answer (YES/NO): YES